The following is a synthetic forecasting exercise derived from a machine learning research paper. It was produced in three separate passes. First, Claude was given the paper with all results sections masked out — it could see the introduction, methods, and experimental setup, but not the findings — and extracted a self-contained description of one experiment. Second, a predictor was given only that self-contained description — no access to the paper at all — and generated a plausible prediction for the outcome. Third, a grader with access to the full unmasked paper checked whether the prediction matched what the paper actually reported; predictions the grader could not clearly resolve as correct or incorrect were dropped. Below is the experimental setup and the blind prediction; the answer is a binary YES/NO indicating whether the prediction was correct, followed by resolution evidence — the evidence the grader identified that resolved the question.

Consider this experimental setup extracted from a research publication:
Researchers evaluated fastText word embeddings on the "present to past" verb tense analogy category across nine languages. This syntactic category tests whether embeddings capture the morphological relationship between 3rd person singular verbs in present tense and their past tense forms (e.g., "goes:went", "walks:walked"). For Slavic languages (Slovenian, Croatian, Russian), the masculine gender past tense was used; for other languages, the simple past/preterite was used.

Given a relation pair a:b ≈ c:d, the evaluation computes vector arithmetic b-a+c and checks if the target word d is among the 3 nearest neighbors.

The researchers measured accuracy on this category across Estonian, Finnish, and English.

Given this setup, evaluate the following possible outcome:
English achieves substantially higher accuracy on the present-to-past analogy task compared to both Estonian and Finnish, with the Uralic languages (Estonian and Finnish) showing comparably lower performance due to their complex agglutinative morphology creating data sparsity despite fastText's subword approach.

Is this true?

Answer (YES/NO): NO